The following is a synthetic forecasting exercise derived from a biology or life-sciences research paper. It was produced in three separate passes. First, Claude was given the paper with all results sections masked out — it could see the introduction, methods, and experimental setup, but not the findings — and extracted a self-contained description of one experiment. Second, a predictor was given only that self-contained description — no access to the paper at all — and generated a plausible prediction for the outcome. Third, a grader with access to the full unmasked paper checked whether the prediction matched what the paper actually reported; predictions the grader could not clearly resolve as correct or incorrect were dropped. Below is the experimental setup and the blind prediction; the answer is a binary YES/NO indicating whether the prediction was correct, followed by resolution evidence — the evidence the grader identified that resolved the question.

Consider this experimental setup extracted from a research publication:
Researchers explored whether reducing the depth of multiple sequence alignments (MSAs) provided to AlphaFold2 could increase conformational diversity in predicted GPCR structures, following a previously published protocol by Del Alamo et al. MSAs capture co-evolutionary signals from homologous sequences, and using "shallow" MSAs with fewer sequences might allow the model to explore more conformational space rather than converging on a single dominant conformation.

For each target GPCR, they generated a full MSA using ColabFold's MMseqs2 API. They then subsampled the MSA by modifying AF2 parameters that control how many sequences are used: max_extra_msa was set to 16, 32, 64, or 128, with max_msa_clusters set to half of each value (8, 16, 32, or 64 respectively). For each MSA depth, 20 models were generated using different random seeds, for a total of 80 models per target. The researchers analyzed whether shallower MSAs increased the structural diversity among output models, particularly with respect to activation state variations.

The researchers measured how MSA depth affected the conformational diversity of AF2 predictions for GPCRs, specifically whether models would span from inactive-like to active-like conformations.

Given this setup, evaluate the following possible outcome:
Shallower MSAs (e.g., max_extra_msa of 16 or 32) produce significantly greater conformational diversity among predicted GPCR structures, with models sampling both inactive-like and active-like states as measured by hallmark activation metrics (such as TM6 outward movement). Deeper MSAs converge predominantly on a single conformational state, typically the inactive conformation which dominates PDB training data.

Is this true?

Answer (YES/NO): YES